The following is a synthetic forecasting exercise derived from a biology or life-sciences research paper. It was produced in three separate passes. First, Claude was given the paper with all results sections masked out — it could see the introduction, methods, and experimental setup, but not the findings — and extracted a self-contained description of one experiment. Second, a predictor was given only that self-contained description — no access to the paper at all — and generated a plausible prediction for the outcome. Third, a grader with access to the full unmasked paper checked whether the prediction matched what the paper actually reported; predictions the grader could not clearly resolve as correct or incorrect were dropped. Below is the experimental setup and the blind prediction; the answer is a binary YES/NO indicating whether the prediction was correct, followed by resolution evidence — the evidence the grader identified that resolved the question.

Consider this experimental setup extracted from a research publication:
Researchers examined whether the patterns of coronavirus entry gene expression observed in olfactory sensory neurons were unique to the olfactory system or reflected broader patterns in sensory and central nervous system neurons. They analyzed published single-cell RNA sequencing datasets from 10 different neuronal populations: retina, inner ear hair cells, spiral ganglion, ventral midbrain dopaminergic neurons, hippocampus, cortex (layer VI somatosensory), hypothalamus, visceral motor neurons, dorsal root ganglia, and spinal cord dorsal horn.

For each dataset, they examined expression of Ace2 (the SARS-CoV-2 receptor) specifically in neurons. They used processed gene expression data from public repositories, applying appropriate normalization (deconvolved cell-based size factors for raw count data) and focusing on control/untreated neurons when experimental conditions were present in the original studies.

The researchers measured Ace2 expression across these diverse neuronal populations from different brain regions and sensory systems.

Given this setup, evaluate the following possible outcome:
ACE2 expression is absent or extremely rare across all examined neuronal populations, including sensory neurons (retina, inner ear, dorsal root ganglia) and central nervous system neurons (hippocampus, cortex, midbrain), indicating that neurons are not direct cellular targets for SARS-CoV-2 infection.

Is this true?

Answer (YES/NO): YES